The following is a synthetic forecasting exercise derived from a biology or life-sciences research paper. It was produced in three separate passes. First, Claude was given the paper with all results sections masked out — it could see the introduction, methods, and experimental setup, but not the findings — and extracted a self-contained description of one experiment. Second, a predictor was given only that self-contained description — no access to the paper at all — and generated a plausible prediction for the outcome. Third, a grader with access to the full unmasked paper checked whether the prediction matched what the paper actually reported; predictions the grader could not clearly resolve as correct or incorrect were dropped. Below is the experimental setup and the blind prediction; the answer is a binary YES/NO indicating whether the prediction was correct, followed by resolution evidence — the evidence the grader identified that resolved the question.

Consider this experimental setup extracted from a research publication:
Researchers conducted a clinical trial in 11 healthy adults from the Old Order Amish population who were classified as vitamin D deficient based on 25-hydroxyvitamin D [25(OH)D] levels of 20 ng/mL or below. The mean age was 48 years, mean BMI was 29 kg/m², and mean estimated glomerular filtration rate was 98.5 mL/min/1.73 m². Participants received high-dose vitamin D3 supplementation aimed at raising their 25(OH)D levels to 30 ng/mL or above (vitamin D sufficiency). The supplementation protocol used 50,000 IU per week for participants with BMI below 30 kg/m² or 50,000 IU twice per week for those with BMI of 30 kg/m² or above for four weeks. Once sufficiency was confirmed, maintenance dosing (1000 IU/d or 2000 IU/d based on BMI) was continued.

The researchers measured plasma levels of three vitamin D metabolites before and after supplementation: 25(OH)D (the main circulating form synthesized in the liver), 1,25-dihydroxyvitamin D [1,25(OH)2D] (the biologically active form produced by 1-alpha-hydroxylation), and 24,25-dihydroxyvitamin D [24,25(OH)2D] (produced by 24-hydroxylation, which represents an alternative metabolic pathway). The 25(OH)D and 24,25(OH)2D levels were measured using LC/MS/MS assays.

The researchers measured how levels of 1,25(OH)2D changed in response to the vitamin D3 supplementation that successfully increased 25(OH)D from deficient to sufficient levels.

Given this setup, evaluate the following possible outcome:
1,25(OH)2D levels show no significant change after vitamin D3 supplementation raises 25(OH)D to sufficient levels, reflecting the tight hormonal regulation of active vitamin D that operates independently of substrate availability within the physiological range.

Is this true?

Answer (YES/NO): YES